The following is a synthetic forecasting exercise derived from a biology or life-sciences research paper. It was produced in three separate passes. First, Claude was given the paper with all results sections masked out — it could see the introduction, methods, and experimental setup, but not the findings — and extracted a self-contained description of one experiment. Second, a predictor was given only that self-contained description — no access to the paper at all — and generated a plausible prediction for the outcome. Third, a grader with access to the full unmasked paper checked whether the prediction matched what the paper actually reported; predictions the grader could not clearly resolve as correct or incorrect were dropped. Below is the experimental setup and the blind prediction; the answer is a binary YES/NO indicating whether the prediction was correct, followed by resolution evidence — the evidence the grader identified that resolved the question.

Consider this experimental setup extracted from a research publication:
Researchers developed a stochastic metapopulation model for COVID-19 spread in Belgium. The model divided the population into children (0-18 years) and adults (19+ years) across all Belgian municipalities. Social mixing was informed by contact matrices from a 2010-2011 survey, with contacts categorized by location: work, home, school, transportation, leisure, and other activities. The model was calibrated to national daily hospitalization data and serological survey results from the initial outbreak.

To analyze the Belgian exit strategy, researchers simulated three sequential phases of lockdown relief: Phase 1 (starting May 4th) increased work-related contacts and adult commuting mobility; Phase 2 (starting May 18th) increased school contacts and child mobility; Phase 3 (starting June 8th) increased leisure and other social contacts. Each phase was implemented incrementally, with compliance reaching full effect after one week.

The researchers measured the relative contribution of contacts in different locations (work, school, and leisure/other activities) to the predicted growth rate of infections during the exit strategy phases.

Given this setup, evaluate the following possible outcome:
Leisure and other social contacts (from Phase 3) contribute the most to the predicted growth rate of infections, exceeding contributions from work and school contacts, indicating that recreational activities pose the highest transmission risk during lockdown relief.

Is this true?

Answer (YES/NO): YES